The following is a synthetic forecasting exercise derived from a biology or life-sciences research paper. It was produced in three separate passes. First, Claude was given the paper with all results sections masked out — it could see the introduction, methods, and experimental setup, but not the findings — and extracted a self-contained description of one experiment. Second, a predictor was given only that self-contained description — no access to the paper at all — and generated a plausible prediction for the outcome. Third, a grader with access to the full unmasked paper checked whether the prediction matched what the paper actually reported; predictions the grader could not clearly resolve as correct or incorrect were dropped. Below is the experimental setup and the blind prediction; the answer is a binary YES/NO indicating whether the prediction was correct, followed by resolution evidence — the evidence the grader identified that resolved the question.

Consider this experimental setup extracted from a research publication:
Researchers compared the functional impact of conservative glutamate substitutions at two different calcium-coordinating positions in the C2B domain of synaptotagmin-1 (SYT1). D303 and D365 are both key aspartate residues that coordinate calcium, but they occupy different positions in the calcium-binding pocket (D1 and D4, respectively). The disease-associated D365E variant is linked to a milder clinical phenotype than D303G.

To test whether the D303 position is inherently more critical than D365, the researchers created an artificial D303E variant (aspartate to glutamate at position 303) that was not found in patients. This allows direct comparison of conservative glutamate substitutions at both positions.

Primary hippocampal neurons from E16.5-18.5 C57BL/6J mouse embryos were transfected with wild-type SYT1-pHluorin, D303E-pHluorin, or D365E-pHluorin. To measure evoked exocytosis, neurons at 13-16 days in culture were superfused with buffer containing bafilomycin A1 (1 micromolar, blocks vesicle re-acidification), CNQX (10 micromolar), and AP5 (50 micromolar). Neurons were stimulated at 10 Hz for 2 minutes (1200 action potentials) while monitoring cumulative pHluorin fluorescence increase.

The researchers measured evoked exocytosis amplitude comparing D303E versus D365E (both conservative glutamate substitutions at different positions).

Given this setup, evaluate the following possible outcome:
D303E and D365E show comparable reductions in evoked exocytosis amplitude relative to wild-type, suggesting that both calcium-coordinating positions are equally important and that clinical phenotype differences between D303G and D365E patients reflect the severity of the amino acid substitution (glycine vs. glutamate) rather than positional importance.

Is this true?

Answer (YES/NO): NO